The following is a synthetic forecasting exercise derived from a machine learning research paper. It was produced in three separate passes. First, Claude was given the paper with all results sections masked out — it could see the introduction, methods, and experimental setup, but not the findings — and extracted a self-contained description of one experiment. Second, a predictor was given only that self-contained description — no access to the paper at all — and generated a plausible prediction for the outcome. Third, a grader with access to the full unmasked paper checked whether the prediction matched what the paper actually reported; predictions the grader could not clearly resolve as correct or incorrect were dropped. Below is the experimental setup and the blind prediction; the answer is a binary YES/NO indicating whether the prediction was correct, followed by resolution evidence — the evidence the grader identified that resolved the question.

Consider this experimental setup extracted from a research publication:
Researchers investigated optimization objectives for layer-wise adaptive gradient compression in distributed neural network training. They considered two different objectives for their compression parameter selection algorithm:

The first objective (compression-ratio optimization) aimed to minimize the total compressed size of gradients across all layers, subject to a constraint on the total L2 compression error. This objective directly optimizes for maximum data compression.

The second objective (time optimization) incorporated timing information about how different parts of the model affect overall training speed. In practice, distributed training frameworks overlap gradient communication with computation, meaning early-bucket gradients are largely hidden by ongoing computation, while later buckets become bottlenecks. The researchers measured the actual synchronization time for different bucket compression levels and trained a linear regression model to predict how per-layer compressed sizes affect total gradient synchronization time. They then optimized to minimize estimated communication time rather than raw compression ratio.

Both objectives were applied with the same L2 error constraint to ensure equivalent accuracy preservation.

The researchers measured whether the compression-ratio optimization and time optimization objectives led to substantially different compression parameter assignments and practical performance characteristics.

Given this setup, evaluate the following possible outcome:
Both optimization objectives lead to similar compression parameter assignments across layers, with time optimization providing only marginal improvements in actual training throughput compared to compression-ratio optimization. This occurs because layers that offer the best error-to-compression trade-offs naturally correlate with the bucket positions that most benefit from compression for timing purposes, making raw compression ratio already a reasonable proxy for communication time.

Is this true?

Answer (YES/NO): YES